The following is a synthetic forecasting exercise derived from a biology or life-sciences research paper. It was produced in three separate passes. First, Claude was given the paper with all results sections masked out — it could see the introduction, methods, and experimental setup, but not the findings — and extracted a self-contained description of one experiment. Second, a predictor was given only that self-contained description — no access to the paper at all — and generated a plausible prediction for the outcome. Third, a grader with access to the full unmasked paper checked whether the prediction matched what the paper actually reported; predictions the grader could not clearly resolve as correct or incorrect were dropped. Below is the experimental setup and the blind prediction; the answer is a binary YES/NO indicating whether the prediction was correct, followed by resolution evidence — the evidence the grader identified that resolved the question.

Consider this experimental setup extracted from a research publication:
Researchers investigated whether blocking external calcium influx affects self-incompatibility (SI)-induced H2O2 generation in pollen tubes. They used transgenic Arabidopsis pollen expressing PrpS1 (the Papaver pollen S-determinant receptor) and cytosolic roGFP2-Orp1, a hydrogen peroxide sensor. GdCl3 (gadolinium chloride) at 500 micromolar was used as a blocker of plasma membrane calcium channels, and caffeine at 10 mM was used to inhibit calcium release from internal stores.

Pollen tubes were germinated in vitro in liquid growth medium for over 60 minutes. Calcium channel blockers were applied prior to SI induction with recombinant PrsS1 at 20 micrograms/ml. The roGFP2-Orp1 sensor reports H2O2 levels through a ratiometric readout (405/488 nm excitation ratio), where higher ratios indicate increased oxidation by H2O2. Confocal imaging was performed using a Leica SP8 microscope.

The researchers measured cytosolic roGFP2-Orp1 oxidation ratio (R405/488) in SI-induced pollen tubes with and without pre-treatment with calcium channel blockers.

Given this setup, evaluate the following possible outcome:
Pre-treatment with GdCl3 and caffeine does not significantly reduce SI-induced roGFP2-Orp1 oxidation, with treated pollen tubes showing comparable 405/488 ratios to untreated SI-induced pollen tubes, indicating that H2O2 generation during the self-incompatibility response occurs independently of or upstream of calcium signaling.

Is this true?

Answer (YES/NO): NO